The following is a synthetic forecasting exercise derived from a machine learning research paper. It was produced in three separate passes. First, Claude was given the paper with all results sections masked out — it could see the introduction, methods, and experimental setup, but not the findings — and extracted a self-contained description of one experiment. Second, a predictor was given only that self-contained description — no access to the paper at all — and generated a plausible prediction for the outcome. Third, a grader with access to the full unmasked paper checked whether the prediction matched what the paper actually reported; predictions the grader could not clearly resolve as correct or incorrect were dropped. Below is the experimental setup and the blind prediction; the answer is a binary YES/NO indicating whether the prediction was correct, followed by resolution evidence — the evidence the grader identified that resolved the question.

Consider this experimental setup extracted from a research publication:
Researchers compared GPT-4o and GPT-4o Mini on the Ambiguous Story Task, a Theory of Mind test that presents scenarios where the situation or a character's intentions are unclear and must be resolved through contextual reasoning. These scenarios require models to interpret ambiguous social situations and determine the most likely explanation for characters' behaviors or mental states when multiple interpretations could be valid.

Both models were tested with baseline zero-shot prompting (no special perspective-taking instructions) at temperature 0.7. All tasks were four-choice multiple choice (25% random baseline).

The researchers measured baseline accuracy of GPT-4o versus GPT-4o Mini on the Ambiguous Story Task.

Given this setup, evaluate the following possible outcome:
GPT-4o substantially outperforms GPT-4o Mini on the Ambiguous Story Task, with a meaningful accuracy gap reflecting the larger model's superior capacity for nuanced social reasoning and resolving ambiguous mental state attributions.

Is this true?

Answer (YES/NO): NO